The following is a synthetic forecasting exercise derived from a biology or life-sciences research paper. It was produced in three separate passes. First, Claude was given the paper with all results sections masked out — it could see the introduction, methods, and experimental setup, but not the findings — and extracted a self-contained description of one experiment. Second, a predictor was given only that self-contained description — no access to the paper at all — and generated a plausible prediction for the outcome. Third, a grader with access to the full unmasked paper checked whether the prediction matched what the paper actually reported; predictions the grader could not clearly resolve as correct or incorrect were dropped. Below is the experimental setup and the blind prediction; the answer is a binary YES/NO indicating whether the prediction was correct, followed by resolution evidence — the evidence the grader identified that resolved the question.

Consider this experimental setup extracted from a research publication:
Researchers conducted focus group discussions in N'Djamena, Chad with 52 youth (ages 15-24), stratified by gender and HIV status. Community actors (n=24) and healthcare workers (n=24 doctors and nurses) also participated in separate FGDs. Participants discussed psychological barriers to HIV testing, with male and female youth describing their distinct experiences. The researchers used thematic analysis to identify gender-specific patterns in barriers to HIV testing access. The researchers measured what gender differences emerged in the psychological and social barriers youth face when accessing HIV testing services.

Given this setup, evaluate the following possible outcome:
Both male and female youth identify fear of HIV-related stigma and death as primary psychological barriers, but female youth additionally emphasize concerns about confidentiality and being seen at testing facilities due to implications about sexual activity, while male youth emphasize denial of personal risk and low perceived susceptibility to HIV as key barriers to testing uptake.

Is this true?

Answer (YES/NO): NO